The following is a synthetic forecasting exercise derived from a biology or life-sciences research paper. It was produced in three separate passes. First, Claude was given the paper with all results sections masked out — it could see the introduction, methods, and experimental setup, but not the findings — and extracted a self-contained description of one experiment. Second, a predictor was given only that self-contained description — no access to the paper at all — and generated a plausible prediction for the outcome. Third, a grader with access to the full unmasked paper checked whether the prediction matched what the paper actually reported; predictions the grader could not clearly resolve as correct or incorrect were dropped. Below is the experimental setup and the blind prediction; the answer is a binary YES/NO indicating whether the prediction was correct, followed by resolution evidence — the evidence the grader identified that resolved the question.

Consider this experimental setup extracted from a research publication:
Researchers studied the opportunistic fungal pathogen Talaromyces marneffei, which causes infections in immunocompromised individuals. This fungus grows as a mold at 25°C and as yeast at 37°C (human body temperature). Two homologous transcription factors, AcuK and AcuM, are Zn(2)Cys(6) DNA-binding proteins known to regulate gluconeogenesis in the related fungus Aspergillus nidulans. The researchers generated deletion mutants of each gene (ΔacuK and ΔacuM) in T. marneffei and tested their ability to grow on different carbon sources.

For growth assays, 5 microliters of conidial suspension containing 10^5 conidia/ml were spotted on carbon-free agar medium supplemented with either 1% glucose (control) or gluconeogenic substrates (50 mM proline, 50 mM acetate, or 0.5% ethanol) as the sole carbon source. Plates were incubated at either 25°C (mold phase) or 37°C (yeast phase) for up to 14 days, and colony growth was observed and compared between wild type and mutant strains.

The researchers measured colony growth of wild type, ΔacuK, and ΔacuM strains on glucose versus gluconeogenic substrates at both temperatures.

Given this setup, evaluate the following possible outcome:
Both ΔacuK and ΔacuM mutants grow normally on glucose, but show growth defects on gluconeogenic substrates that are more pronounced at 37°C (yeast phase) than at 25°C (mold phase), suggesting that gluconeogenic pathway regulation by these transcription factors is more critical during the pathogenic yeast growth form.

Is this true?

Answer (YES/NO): YES